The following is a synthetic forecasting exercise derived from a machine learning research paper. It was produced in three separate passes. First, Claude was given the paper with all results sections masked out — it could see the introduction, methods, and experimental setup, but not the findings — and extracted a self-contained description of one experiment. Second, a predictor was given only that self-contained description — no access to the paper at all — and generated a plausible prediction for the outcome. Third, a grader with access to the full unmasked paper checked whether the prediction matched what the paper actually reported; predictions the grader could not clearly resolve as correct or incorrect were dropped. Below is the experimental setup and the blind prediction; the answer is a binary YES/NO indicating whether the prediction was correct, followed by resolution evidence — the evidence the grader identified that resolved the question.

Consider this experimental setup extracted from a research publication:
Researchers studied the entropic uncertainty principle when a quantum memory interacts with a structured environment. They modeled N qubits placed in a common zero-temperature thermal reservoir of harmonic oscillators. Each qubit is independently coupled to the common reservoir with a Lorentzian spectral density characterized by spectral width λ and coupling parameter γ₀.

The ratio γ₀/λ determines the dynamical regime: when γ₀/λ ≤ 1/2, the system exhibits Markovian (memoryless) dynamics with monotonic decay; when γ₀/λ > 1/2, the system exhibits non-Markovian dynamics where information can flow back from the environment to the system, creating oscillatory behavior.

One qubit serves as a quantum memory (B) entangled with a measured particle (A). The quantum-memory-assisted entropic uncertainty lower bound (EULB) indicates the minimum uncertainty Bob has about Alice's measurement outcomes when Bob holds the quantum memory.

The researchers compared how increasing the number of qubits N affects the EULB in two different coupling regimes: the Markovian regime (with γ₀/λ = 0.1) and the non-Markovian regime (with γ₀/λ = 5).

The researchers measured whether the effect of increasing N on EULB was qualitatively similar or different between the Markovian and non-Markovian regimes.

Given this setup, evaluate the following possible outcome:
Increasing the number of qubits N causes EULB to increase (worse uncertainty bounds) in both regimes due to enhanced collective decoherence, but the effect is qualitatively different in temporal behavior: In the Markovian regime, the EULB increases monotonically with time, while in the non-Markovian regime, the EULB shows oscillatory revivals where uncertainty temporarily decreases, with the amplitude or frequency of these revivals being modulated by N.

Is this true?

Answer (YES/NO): NO